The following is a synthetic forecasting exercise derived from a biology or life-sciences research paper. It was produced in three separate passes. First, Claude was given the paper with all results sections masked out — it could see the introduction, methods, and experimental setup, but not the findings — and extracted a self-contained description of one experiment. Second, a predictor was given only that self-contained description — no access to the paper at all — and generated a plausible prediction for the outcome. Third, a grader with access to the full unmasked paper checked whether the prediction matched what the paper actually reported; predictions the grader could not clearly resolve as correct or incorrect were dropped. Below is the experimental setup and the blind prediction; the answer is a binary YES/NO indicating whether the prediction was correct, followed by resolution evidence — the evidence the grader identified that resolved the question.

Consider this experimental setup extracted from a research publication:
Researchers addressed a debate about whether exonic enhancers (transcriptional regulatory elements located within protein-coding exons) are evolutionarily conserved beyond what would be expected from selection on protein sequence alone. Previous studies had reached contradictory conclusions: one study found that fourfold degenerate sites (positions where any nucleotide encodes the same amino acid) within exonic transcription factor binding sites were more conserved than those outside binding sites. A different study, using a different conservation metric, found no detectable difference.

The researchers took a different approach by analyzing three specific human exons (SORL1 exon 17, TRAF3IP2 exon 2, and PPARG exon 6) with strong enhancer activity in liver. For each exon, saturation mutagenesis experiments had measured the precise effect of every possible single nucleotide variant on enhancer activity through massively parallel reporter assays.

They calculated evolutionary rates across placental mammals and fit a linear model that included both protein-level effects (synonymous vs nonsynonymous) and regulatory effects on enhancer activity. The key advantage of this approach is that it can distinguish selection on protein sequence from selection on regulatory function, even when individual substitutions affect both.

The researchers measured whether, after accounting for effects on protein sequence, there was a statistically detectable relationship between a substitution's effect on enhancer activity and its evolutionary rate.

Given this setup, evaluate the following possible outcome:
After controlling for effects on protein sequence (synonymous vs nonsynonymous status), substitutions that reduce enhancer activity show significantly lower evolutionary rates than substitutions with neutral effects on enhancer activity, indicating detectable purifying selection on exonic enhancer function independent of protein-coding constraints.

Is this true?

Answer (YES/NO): NO